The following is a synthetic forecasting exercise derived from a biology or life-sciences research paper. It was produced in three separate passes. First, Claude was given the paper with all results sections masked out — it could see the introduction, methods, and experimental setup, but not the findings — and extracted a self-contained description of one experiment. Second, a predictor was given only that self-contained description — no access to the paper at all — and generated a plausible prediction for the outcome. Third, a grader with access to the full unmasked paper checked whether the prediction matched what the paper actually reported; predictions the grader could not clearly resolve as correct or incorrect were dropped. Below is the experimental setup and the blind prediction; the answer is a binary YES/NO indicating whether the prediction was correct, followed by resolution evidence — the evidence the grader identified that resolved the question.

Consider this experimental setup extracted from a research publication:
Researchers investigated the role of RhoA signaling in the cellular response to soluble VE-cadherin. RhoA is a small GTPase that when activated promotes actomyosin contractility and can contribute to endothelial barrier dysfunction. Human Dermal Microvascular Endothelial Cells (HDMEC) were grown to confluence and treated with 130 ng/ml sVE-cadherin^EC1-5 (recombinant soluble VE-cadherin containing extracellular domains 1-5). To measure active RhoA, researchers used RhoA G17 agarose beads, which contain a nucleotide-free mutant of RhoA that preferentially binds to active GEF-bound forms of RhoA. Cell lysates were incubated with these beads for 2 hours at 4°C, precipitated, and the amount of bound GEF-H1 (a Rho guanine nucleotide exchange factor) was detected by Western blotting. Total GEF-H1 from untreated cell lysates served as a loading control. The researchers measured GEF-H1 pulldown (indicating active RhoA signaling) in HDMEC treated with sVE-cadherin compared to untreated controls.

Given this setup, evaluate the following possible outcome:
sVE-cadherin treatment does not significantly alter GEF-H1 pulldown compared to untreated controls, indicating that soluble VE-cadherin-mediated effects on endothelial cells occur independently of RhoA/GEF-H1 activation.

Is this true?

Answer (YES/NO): NO